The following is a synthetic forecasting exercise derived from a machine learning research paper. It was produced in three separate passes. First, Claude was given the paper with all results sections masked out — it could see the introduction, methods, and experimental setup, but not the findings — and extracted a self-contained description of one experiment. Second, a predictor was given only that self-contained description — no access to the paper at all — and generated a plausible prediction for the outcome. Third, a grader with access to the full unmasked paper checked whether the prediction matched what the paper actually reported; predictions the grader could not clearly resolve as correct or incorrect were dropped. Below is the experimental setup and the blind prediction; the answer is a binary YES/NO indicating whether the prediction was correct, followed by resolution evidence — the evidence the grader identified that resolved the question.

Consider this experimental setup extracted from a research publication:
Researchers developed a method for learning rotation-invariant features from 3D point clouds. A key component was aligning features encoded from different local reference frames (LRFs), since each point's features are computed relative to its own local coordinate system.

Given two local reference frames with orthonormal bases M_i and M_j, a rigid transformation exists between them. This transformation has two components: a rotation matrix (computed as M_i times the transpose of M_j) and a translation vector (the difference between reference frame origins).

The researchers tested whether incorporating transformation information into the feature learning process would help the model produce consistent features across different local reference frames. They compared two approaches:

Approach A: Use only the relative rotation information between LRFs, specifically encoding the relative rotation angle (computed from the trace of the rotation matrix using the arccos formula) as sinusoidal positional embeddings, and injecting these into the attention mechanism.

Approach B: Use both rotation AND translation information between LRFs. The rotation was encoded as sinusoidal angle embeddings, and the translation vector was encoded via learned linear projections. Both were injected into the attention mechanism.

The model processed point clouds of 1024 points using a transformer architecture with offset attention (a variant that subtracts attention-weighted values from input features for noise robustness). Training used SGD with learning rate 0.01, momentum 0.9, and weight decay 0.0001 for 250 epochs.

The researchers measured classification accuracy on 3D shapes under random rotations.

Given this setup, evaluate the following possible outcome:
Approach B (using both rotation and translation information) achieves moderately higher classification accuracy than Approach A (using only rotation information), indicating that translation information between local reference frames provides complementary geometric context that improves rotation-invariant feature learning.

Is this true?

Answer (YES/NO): NO